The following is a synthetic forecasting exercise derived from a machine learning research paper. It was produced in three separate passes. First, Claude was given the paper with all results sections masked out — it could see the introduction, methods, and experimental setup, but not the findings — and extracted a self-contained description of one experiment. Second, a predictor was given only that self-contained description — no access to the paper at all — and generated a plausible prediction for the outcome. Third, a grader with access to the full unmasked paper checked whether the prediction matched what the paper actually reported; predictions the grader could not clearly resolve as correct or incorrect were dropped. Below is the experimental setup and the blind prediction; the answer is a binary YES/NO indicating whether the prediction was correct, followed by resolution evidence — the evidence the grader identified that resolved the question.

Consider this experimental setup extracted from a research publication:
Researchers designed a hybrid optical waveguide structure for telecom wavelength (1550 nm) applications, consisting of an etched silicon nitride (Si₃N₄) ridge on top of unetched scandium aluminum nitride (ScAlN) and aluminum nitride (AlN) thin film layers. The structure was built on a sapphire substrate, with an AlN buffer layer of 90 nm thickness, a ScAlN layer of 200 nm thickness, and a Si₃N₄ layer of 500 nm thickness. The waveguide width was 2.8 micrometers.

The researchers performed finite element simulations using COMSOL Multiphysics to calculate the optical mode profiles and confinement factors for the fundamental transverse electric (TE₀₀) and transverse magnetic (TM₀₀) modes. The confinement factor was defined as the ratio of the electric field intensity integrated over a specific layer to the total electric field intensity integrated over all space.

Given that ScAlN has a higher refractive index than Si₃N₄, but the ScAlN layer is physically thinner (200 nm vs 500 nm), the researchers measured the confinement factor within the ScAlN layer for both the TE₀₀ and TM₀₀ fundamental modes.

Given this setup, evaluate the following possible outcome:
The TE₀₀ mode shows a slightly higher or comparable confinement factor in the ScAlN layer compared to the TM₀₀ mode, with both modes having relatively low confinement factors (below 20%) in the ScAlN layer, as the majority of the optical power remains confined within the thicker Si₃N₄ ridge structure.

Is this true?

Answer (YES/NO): NO